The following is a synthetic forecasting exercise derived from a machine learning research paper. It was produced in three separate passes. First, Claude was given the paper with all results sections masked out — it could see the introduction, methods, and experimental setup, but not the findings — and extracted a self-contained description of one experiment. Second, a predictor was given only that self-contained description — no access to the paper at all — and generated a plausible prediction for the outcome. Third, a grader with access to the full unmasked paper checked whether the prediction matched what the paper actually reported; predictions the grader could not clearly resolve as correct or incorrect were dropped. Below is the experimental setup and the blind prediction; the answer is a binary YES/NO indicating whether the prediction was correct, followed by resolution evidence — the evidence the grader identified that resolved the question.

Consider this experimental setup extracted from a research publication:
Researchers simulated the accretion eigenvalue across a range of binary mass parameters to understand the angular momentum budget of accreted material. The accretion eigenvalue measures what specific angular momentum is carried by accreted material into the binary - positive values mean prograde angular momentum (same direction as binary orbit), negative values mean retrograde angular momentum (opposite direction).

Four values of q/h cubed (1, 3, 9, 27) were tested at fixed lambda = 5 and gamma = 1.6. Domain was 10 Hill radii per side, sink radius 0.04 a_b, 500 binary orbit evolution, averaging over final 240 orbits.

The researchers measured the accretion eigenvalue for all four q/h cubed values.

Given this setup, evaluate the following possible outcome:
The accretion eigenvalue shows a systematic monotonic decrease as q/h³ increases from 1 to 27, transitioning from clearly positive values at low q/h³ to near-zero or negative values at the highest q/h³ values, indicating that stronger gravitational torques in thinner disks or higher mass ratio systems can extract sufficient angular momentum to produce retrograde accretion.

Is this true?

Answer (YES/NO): NO